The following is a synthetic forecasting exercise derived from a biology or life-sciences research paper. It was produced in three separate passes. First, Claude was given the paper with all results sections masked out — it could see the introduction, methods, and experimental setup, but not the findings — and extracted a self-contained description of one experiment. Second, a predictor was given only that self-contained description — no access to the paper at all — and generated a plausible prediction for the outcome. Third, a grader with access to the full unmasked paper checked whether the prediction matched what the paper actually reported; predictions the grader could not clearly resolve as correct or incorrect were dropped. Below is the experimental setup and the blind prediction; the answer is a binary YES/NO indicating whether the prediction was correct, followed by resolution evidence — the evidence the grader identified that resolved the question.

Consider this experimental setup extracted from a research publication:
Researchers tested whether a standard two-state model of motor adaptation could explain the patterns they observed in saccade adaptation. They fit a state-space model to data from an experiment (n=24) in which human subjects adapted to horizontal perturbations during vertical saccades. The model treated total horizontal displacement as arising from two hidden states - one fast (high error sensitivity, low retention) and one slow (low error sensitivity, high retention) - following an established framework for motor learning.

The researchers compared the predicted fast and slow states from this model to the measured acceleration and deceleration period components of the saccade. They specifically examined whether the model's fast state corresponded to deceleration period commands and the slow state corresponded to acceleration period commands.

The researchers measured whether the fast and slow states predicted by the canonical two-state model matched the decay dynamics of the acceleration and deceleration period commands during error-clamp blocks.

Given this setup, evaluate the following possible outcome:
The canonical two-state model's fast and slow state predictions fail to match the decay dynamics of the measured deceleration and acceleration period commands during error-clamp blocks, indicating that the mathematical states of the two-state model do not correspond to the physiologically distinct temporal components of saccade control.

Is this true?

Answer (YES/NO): YES